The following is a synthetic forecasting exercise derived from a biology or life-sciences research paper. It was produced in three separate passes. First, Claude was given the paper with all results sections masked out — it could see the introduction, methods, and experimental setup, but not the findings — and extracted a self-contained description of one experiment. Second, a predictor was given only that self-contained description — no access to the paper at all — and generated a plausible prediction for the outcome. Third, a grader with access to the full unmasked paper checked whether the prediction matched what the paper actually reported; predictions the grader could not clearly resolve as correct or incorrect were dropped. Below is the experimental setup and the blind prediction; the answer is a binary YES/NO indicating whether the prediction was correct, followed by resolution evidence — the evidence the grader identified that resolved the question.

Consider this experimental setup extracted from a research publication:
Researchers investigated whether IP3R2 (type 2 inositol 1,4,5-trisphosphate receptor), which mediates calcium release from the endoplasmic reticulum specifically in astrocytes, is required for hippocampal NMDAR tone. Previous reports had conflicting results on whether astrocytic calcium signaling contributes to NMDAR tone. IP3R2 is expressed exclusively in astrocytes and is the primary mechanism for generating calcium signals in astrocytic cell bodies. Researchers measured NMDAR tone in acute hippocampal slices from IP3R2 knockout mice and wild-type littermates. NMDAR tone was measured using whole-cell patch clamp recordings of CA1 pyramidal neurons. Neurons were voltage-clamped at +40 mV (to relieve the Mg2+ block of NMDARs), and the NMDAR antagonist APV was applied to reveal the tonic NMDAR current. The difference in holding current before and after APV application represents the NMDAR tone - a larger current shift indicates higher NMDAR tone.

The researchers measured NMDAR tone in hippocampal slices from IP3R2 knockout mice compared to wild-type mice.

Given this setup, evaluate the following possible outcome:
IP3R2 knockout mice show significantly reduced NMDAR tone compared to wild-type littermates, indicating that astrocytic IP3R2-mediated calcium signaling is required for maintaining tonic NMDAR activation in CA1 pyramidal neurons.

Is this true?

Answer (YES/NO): NO